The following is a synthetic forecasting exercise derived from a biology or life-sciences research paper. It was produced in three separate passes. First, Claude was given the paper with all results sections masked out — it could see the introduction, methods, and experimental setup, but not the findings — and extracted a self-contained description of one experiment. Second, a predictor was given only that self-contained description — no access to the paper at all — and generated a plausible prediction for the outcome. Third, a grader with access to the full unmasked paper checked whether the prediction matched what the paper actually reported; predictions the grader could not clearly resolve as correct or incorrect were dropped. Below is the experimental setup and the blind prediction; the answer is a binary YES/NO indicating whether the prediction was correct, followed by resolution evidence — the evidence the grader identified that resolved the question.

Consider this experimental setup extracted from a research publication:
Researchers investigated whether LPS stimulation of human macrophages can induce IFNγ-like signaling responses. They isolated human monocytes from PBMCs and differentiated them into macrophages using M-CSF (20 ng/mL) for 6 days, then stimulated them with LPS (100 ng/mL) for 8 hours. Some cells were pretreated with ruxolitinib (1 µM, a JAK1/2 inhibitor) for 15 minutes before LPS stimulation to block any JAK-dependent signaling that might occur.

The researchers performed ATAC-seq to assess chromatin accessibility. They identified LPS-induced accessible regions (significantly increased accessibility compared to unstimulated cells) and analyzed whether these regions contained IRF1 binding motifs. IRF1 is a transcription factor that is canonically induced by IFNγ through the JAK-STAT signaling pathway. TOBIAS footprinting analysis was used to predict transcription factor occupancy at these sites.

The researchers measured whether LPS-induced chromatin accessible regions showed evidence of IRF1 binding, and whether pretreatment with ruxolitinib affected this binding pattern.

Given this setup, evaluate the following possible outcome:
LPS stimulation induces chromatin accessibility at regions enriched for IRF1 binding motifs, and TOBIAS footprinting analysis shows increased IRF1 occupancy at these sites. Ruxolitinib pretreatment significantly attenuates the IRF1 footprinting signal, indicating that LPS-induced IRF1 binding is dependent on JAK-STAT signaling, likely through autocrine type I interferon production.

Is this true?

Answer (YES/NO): YES